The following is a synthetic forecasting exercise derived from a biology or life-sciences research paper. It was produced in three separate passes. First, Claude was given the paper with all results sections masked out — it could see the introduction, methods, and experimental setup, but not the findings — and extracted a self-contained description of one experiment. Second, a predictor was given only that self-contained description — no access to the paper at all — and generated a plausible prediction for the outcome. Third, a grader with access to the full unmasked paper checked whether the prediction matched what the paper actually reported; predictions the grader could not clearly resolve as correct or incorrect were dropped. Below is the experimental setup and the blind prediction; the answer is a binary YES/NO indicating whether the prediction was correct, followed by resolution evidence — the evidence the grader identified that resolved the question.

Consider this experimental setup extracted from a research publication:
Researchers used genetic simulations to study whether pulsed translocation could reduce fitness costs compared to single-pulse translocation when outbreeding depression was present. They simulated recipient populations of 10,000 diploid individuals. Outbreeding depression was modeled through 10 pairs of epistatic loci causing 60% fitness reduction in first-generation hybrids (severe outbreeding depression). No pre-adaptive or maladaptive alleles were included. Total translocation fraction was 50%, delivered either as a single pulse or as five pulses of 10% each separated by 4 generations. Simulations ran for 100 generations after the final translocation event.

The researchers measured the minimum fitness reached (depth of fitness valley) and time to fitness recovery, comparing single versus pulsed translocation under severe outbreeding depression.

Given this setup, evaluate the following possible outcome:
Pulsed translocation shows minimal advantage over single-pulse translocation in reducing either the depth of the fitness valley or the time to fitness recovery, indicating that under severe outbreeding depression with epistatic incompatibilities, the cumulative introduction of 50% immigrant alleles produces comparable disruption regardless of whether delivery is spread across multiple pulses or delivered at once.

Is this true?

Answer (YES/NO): NO